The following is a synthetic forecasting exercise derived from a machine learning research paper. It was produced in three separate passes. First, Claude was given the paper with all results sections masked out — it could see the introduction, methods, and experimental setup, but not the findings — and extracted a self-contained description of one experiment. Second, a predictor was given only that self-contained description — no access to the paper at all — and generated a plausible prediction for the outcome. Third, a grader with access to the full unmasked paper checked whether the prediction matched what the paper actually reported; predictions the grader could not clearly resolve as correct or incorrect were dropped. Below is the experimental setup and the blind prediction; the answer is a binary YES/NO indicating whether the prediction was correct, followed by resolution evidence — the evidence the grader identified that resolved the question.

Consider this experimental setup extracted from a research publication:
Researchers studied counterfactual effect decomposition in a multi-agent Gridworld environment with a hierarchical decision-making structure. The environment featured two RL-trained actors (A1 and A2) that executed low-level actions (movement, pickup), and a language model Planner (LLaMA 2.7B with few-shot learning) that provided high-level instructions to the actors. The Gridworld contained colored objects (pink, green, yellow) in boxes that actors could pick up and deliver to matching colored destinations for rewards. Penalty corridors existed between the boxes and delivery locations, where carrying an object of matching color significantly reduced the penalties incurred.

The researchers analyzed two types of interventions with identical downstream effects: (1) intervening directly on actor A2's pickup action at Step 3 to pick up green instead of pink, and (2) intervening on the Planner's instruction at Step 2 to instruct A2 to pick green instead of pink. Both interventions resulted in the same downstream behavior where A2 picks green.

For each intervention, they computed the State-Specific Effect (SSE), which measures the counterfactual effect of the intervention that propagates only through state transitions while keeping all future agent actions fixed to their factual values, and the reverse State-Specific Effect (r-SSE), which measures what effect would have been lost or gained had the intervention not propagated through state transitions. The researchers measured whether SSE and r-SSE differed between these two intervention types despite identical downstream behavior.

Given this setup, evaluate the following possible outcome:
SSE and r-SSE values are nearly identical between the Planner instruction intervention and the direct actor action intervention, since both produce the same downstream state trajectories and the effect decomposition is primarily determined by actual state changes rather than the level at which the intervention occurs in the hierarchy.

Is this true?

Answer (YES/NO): NO